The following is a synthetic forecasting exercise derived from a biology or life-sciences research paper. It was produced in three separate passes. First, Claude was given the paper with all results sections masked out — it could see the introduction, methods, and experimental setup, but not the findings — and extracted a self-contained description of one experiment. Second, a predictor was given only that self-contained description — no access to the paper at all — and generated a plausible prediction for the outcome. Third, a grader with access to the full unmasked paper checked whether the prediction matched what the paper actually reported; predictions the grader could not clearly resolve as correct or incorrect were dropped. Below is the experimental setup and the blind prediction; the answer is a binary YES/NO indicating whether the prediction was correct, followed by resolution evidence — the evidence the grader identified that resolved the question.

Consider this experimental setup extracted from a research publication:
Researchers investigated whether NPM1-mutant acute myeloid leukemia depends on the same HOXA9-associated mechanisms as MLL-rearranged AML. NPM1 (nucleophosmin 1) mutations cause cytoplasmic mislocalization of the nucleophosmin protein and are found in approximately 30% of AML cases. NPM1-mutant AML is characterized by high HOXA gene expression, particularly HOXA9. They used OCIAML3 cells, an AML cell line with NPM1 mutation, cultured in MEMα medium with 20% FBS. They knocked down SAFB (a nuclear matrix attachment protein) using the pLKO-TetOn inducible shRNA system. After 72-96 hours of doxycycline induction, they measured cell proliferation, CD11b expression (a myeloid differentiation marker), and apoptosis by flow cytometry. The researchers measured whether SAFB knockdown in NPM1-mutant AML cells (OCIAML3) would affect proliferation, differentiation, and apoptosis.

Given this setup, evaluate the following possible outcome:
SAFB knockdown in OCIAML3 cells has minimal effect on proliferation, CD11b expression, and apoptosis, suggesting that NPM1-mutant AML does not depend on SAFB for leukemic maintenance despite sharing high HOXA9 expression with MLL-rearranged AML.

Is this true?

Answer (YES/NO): NO